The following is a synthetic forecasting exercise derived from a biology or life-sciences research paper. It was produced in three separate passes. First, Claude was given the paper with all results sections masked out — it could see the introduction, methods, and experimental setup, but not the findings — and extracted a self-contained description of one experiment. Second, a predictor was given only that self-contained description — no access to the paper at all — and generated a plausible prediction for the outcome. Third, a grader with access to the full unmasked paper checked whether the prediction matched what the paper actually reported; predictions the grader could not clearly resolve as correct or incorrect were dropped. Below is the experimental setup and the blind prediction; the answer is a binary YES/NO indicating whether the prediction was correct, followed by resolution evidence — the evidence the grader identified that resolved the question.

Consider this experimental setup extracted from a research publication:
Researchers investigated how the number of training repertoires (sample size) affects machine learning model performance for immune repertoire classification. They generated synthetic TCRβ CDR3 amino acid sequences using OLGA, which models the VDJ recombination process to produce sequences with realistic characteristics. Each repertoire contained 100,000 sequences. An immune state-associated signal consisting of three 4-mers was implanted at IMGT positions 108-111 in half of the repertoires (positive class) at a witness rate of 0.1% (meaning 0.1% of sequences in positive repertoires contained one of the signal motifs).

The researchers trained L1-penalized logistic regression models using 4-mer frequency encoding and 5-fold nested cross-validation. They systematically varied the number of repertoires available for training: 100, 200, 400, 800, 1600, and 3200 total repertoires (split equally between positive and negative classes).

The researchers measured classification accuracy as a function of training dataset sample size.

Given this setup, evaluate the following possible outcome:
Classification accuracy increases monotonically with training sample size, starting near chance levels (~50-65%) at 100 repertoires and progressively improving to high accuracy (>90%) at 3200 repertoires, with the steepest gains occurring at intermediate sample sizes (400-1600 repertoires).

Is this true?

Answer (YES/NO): NO